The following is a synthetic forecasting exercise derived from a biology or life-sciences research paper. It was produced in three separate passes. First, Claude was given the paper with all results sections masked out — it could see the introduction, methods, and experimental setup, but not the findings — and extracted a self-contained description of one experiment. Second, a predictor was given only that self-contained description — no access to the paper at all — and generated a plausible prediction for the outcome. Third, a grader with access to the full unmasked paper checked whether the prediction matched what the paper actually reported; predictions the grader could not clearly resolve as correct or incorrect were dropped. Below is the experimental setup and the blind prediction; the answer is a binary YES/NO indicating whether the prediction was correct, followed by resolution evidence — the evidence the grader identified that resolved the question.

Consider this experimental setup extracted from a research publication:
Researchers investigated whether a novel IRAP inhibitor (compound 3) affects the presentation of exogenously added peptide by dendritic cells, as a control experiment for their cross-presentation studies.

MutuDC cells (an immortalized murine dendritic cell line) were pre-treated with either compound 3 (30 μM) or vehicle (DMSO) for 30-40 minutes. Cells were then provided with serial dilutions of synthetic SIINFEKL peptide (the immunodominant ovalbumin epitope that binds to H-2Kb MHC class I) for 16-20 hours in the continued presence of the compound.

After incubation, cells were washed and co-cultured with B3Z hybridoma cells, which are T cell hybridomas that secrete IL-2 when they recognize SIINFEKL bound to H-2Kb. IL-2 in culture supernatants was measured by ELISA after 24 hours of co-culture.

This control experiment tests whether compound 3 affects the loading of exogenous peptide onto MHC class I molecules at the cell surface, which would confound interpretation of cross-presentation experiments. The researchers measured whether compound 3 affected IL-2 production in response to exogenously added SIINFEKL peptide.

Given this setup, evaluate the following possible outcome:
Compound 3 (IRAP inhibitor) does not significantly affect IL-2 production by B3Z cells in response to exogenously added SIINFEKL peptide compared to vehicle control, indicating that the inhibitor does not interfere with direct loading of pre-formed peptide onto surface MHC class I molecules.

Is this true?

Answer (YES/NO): YES